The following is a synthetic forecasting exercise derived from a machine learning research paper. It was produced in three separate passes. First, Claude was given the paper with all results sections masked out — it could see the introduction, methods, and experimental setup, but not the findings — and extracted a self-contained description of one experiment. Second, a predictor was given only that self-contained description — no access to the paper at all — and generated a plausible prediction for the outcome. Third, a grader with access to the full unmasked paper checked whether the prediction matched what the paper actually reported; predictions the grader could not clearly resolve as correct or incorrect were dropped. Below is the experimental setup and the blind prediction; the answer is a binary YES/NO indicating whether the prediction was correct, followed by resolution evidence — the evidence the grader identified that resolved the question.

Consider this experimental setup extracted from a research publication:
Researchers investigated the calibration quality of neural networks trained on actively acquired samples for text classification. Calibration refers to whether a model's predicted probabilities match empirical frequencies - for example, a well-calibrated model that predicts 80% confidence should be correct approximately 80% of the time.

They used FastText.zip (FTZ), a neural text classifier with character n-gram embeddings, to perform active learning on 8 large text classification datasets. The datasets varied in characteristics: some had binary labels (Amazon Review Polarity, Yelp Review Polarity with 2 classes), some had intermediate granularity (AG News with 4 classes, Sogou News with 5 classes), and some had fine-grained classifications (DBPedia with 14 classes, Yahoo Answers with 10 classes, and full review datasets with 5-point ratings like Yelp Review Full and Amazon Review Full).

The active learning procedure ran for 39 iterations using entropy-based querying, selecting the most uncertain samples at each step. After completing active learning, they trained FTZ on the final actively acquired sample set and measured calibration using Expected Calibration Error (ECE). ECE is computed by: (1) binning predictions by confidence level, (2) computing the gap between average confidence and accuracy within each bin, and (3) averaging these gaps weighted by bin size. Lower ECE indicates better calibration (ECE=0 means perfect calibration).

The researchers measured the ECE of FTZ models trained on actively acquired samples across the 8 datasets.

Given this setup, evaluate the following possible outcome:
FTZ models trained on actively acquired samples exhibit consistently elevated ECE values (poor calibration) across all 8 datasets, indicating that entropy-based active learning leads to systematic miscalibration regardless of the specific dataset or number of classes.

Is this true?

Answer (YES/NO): NO